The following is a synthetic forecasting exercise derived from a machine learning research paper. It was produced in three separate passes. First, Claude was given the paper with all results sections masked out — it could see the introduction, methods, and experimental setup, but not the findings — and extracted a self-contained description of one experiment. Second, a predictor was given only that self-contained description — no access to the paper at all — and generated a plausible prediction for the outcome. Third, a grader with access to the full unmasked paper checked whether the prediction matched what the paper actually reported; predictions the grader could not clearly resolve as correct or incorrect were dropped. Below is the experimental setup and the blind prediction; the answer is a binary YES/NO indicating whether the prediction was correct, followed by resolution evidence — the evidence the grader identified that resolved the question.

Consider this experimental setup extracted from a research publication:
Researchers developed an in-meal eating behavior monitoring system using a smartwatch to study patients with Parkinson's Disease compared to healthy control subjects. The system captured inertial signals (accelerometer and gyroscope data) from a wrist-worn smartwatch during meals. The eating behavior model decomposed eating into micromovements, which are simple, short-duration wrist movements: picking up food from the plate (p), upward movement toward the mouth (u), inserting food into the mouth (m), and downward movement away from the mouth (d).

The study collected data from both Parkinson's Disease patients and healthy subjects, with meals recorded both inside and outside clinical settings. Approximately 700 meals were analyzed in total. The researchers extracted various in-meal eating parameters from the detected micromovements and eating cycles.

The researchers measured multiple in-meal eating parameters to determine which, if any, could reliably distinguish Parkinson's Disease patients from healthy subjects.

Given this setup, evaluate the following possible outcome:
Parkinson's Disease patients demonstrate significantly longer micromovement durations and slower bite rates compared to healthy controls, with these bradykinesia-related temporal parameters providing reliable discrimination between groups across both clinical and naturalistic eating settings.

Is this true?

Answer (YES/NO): NO